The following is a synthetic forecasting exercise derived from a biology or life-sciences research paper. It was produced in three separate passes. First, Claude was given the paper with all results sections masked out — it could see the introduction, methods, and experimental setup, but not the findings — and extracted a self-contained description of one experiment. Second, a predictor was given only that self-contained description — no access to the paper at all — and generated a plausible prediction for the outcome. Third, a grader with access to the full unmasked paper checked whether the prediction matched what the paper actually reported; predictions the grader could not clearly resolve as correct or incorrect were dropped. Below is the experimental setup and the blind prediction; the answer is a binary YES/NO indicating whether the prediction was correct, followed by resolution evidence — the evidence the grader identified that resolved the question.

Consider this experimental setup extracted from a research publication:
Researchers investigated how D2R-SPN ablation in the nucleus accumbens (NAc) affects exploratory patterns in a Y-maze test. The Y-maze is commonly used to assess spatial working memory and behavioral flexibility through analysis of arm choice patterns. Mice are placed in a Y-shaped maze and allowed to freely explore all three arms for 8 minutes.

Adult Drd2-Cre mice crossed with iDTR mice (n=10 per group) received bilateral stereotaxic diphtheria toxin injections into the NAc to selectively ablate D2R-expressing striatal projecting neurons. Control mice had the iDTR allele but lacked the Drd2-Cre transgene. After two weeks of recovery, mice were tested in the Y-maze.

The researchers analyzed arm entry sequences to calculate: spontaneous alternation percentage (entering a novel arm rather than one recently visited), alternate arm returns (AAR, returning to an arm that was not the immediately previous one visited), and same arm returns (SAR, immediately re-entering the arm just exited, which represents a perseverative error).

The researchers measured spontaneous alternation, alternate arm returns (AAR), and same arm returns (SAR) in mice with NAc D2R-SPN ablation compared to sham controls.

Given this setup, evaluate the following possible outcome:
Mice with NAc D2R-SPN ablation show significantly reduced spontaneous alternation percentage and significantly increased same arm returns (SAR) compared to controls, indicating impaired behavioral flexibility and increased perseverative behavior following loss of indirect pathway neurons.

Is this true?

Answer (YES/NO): NO